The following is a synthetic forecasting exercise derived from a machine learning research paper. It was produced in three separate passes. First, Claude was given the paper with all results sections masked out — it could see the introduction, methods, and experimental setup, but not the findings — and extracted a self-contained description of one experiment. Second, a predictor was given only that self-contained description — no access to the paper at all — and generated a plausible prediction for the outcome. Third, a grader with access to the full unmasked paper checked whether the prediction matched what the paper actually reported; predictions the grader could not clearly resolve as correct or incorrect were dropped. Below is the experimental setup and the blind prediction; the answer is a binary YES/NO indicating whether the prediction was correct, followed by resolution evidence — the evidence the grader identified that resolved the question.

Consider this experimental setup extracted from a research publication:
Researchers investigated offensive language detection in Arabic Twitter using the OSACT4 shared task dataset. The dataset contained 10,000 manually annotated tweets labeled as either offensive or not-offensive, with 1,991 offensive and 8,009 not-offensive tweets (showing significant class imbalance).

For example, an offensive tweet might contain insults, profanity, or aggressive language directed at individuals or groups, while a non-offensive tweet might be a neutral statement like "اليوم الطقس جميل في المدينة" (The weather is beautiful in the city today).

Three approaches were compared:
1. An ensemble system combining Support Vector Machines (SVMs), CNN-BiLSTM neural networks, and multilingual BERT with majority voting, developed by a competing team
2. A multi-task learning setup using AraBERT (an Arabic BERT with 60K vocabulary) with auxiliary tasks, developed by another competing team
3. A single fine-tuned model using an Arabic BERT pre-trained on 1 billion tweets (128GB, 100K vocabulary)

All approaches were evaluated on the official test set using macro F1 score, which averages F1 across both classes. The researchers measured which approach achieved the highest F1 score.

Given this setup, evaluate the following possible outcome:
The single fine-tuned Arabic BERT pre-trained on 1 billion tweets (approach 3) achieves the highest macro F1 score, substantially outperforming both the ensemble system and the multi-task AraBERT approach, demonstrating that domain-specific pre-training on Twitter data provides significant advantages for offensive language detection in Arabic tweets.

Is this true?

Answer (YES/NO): YES